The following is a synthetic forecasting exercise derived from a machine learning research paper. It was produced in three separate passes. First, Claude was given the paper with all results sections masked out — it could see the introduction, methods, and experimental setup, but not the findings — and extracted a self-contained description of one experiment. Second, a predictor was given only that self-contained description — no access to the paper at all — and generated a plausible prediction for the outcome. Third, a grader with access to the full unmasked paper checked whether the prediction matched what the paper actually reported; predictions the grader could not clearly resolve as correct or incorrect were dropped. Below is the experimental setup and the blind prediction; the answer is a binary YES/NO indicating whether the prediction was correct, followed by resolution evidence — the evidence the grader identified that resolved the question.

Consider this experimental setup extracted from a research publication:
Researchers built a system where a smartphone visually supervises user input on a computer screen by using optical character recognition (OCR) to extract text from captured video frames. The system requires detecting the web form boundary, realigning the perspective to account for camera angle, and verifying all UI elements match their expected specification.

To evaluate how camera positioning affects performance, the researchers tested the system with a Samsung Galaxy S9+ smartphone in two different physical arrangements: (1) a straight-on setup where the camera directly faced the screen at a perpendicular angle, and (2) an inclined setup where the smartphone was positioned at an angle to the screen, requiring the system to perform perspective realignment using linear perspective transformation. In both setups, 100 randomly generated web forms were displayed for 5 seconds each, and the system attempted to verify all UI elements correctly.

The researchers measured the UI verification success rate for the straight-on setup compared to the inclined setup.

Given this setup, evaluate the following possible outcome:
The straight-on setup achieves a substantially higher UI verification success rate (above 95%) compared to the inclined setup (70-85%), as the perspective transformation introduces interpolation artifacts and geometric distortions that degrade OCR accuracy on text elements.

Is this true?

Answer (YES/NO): NO